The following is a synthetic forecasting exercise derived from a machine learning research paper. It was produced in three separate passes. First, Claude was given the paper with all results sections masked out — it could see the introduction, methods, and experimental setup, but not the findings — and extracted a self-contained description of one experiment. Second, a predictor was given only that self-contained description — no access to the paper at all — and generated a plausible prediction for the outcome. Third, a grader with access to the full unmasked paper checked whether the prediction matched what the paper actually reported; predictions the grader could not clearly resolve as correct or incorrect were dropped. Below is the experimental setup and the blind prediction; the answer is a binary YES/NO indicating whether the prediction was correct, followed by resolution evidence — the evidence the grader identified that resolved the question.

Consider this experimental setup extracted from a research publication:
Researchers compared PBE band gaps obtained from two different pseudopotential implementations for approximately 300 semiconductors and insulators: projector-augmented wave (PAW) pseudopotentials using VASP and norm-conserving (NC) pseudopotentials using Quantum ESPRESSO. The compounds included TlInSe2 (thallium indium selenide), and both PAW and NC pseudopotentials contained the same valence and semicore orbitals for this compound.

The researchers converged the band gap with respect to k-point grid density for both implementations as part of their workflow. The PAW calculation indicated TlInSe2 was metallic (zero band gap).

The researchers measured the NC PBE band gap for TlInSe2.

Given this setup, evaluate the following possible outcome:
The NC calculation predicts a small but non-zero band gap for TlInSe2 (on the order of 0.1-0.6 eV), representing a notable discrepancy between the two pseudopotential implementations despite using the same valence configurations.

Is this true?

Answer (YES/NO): NO